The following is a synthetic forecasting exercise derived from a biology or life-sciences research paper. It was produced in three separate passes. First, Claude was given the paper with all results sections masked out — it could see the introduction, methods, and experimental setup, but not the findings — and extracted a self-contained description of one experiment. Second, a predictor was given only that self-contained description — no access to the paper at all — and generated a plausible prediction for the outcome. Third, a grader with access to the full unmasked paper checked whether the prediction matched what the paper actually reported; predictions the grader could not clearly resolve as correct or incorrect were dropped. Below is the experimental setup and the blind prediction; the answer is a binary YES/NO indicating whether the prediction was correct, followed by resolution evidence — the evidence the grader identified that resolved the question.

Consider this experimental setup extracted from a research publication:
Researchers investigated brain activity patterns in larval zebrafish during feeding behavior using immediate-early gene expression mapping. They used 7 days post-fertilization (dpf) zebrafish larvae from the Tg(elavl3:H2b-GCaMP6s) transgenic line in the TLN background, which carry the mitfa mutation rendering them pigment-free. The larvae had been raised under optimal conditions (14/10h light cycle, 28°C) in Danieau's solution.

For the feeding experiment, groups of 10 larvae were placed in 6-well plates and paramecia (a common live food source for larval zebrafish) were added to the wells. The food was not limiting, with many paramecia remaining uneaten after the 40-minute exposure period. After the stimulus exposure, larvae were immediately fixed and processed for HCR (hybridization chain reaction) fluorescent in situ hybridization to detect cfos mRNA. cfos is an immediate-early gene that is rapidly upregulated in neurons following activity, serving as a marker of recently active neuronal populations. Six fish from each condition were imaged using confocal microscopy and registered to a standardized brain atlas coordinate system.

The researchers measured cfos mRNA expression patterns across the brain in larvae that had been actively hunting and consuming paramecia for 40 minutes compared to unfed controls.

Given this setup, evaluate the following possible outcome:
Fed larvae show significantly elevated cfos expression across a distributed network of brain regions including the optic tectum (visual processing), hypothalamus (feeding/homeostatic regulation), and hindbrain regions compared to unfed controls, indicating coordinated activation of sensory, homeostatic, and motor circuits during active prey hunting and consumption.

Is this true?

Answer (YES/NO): YES